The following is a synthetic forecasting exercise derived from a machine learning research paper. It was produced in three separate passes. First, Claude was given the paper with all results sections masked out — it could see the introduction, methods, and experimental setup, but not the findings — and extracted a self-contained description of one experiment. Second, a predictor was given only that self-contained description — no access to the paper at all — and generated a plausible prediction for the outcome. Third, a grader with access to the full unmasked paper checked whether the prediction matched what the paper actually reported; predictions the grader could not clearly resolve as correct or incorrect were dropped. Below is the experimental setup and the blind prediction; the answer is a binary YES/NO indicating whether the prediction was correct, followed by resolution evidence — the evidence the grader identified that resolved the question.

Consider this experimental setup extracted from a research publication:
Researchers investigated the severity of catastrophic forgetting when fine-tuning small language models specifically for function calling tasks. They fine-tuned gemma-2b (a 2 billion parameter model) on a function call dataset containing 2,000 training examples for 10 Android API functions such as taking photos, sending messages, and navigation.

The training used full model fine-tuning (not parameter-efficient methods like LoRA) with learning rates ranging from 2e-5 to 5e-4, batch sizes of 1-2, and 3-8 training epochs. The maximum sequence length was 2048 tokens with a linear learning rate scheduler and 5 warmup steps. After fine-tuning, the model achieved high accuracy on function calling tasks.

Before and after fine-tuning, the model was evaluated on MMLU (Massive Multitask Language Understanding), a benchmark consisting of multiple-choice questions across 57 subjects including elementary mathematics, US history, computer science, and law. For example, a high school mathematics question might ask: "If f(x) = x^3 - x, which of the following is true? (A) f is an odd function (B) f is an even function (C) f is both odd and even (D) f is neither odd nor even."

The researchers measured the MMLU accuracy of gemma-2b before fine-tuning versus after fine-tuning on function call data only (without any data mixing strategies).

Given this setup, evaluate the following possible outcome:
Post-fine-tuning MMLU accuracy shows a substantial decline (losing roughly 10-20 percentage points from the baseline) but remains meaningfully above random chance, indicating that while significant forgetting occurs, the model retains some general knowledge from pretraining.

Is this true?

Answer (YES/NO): NO